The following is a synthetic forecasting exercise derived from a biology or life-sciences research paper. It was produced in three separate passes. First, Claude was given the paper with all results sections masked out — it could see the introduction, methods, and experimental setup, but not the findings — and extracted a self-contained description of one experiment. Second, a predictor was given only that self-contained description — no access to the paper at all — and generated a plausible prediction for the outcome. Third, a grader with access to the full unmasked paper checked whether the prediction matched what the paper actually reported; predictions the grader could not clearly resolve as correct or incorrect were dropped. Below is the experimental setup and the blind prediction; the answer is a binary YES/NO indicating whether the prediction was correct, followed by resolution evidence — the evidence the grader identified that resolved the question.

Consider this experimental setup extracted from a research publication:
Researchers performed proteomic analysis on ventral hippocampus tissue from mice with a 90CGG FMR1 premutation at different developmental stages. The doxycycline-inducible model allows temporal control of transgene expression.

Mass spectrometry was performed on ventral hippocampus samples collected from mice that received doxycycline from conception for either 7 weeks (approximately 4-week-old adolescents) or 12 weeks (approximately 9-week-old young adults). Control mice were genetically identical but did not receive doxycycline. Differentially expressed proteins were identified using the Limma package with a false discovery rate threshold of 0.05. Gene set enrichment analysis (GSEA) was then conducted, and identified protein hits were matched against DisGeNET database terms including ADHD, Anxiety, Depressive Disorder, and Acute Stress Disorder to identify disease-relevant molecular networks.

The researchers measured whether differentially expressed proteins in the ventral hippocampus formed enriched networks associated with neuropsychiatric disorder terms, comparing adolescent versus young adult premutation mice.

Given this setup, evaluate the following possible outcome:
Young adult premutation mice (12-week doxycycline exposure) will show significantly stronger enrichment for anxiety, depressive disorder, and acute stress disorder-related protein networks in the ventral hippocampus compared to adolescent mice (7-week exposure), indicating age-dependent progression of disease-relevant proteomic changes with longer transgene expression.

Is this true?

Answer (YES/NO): NO